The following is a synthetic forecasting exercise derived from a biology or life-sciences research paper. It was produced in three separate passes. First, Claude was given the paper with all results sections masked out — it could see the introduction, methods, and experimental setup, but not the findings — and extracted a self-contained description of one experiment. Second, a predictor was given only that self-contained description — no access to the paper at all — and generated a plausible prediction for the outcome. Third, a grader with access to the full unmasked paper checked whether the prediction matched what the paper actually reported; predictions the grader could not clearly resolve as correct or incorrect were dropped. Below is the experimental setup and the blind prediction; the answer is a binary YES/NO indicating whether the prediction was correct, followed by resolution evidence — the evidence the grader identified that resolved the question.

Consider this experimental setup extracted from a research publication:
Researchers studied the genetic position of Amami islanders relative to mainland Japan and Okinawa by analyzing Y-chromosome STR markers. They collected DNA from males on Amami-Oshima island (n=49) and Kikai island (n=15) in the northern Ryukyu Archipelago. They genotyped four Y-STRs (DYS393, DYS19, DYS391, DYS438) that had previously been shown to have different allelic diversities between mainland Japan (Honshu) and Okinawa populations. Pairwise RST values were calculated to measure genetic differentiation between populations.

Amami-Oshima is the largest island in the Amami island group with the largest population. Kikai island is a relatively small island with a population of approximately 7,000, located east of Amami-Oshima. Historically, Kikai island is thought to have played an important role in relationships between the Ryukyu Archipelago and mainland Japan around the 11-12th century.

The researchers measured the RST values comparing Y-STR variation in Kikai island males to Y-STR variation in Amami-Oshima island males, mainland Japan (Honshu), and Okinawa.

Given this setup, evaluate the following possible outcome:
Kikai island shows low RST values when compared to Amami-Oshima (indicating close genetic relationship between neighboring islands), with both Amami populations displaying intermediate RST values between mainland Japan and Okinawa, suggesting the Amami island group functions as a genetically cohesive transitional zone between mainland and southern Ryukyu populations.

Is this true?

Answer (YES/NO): NO